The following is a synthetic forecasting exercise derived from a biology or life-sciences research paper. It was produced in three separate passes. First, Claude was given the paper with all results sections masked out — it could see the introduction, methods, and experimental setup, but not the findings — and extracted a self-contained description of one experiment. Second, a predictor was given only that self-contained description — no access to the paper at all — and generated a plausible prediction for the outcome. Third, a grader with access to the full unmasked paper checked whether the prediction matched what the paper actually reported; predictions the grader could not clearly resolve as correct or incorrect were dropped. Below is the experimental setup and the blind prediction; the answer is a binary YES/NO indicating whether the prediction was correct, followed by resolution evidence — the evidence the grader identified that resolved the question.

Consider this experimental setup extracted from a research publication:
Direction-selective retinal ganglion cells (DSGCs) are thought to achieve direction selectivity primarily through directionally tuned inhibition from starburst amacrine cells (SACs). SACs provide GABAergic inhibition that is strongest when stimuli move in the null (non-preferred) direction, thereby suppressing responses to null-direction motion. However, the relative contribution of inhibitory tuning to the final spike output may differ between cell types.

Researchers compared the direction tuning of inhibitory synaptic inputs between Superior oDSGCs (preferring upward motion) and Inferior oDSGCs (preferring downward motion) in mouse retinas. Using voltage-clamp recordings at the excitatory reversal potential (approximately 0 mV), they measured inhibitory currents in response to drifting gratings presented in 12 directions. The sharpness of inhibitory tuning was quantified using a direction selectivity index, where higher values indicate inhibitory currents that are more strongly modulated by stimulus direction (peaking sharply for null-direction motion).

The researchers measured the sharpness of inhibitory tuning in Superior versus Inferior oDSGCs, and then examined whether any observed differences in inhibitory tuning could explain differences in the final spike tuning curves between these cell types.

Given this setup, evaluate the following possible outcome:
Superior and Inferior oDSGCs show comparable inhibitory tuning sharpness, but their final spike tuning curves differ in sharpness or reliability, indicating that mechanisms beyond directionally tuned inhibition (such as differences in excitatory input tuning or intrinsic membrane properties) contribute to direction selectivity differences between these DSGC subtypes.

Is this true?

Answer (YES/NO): YES